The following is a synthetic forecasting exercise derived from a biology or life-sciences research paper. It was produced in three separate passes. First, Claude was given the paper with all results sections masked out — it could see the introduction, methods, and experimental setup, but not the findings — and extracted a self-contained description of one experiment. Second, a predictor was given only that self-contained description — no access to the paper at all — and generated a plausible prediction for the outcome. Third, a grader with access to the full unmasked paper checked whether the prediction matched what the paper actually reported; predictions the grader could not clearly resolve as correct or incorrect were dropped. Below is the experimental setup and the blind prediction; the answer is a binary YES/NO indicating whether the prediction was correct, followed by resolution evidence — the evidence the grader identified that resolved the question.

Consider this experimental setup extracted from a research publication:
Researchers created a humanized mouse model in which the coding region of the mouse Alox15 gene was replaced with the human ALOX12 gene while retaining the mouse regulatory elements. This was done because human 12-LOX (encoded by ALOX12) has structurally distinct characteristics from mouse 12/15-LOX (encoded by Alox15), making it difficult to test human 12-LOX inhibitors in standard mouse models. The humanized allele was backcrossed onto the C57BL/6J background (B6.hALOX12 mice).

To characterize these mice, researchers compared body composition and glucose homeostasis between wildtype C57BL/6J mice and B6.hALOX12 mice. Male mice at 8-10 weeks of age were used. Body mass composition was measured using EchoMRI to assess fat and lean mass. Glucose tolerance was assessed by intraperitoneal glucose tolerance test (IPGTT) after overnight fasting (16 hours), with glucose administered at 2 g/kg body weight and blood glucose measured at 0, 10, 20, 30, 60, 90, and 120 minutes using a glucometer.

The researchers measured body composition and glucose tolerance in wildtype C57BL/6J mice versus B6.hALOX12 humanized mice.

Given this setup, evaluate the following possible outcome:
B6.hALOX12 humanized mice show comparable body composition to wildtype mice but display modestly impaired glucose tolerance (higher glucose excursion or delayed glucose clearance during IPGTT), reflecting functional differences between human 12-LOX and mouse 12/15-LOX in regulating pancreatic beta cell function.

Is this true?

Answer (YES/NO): NO